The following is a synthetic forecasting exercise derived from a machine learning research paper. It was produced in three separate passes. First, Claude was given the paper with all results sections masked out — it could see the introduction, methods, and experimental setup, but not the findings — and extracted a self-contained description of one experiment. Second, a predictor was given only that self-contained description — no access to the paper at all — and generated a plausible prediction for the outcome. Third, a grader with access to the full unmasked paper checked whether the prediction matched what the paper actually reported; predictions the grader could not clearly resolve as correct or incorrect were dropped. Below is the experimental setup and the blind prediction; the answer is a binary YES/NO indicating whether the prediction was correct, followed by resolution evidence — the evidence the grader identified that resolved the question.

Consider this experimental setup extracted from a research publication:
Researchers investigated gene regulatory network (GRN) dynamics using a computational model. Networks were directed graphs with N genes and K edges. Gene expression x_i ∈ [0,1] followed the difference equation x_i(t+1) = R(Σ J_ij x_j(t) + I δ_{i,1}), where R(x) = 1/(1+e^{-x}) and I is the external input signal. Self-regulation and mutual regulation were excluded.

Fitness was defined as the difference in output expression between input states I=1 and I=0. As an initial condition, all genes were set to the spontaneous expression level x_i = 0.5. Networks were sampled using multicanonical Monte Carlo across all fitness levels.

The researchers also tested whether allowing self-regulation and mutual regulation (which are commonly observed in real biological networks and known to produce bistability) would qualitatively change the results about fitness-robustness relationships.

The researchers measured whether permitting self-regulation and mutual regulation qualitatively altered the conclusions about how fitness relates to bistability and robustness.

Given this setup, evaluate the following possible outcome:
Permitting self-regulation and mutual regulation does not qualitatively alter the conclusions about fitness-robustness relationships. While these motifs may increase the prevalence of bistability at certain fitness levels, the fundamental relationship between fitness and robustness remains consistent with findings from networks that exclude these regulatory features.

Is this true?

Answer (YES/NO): YES